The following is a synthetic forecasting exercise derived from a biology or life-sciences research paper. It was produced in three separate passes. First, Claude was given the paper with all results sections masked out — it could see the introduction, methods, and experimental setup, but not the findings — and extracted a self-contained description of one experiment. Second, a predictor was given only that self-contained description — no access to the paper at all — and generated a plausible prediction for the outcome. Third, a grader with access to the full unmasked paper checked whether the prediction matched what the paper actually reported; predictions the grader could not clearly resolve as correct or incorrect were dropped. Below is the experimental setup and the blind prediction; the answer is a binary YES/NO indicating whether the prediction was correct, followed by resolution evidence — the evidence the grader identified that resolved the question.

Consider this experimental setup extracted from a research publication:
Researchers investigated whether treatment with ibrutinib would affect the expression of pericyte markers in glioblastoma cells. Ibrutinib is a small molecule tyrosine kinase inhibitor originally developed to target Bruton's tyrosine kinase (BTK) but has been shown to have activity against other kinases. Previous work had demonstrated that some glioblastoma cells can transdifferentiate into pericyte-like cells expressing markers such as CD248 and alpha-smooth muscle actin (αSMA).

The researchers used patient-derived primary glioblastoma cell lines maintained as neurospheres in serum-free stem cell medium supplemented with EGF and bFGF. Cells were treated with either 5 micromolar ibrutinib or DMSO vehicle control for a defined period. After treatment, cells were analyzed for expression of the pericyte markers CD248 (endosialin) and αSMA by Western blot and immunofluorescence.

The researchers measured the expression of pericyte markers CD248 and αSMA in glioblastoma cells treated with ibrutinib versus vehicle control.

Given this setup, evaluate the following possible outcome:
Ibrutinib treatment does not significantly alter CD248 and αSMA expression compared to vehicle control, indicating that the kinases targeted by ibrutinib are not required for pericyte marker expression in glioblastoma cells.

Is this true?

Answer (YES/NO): NO